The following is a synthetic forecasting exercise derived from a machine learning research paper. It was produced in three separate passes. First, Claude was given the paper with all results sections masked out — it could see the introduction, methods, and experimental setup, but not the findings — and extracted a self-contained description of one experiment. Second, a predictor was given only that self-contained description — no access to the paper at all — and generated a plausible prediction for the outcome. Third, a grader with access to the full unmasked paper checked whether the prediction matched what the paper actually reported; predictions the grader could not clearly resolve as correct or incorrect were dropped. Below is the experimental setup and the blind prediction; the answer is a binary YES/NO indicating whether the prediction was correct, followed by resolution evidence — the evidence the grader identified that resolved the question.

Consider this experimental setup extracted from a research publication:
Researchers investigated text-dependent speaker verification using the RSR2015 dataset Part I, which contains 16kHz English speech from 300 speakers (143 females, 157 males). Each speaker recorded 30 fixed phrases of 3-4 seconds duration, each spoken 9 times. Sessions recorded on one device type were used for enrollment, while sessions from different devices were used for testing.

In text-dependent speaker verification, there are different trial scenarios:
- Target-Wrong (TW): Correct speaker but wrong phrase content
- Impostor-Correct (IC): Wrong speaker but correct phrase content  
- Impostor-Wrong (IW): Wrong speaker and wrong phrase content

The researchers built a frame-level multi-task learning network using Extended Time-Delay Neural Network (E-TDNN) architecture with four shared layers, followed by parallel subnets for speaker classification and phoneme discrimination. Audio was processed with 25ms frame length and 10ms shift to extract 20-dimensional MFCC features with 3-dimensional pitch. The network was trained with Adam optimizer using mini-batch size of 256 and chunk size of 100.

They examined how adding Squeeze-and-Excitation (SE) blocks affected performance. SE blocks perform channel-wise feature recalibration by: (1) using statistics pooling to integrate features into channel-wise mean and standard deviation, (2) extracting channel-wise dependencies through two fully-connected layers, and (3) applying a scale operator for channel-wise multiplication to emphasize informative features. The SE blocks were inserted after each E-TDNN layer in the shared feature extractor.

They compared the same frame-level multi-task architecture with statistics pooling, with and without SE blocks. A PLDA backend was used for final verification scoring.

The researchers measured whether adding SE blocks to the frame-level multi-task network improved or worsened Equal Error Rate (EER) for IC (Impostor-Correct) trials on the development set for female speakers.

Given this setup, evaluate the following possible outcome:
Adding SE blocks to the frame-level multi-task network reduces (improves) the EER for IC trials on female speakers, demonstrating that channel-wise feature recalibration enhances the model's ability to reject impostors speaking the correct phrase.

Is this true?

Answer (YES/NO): NO